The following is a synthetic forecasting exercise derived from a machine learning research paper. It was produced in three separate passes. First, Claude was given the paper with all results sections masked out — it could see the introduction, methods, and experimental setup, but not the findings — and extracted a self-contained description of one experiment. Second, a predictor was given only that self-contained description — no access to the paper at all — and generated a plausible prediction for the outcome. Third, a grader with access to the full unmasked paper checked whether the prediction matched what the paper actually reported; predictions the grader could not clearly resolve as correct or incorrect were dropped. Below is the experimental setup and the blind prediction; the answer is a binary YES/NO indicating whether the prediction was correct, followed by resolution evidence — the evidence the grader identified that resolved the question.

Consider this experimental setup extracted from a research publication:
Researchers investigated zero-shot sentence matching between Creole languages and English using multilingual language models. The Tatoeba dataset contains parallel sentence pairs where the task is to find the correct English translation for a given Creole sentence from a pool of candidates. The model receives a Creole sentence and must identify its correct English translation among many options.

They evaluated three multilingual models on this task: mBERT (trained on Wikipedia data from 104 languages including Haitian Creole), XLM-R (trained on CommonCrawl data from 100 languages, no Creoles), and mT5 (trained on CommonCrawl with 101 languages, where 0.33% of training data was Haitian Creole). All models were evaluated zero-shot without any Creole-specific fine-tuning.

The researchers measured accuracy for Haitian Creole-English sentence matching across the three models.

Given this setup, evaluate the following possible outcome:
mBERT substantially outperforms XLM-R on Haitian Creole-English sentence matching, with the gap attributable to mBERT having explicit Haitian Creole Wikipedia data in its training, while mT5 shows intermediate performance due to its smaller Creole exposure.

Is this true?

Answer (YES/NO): NO